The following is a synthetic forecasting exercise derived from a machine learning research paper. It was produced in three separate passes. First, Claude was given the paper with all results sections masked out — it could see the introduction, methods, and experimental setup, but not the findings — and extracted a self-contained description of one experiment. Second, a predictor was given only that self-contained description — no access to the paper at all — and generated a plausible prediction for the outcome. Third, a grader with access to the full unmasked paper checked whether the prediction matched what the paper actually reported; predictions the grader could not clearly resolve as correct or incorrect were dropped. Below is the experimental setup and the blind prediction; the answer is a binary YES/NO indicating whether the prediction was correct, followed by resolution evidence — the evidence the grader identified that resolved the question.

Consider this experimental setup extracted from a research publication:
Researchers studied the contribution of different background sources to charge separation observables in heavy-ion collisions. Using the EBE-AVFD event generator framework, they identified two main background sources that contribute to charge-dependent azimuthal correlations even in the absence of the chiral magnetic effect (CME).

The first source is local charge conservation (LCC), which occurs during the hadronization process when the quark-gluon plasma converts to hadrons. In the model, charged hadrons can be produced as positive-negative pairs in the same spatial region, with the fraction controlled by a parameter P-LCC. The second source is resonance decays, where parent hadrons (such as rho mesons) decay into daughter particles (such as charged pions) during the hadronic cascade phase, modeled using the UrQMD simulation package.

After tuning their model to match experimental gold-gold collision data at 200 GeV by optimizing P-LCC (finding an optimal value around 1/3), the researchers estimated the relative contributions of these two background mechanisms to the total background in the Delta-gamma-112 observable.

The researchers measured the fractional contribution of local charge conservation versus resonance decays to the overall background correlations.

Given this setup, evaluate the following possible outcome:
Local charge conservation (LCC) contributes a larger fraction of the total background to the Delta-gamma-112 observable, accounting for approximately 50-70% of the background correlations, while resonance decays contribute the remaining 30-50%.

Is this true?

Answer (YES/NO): NO